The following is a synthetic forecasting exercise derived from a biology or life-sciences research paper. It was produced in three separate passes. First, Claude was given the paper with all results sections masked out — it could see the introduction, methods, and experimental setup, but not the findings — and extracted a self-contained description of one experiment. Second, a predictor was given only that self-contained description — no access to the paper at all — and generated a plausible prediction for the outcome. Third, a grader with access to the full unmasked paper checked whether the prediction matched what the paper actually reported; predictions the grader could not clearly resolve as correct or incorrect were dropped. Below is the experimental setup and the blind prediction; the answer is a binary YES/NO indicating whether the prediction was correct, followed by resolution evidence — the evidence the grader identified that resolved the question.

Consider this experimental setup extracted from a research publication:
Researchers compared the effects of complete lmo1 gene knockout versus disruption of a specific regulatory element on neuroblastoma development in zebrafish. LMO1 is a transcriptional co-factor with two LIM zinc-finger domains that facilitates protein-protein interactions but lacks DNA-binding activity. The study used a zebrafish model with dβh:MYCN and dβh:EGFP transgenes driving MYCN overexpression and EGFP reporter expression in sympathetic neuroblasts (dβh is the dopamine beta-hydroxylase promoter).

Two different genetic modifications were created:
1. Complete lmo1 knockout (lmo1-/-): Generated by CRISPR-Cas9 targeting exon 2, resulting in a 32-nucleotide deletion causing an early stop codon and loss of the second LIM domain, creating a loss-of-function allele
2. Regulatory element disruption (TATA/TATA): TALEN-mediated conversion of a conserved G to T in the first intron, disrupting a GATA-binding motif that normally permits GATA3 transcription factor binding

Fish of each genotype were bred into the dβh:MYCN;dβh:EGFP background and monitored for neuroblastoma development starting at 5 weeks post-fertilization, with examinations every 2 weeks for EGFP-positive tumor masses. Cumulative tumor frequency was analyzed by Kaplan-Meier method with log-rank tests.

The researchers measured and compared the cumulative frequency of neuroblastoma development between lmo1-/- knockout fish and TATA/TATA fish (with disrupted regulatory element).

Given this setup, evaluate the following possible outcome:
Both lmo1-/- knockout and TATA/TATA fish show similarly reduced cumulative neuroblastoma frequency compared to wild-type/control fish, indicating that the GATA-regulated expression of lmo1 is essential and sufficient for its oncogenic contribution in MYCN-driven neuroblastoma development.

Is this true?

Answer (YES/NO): YES